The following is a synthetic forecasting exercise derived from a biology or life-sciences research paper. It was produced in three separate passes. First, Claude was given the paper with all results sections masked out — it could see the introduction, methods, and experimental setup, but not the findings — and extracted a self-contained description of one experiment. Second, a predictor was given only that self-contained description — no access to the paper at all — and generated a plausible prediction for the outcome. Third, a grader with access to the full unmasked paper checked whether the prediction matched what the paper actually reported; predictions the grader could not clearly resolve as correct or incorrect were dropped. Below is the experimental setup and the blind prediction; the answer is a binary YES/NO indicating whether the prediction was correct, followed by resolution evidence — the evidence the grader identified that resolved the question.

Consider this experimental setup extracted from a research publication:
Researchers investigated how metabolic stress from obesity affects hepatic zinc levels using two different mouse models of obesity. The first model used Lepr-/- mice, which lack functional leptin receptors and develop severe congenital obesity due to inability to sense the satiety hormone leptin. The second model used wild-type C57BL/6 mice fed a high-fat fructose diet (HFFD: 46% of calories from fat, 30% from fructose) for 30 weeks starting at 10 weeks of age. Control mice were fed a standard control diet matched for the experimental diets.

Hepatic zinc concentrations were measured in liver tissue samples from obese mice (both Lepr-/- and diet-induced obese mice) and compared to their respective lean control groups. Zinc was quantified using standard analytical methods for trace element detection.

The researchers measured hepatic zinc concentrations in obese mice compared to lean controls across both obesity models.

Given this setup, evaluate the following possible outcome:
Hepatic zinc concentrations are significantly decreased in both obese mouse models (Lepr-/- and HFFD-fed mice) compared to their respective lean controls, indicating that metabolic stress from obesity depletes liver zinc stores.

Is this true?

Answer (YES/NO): YES